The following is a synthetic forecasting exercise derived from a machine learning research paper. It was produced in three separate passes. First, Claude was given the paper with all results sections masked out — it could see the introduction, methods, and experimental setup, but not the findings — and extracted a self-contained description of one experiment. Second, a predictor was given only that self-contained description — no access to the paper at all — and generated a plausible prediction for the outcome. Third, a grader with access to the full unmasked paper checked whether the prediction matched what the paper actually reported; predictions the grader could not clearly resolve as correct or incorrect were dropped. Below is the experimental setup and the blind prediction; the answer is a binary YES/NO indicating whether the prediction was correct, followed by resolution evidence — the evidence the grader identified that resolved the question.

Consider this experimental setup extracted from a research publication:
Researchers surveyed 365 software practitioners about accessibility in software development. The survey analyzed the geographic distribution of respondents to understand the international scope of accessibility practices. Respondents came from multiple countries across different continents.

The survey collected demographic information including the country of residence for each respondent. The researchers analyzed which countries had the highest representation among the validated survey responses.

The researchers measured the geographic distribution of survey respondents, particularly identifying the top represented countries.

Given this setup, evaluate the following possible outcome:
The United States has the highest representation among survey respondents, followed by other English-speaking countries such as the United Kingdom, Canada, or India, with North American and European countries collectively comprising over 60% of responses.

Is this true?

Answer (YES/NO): NO